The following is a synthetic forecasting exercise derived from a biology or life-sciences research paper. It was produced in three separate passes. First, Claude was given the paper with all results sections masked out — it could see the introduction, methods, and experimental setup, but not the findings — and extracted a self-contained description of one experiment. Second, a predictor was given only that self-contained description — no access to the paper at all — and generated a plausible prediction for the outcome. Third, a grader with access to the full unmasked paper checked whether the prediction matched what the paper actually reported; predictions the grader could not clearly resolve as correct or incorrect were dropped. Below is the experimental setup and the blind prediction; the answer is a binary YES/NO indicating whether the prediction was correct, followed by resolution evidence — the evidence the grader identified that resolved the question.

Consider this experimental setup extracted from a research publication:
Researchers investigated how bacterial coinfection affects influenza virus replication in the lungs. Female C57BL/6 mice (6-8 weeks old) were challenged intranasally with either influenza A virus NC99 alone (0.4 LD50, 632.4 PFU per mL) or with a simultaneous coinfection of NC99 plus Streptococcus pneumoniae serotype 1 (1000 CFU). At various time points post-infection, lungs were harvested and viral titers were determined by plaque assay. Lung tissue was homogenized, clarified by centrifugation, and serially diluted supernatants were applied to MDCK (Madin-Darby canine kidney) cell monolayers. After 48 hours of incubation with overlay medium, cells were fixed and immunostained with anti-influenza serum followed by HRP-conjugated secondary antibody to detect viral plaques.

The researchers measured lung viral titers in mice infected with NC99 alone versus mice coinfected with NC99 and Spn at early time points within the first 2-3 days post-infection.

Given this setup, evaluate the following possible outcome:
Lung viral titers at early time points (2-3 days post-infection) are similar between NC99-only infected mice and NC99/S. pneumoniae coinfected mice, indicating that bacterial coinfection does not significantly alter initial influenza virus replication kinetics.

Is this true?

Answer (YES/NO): YES